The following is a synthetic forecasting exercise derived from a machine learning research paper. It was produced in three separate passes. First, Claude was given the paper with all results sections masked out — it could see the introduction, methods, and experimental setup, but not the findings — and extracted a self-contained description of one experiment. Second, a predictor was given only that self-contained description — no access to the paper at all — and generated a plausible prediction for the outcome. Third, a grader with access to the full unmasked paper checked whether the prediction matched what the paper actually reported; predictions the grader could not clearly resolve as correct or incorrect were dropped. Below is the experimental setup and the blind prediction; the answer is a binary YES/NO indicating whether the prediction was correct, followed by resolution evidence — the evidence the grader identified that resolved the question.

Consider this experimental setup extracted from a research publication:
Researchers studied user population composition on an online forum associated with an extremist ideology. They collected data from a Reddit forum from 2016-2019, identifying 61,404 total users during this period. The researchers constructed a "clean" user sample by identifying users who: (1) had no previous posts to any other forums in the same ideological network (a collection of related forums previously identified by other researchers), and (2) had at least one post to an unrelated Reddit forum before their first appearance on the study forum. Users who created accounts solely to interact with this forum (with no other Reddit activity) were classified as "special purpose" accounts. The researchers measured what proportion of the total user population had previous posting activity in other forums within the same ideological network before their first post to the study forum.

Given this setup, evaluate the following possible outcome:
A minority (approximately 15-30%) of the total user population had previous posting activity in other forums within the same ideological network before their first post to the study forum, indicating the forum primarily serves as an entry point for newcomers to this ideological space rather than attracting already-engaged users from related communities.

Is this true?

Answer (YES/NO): YES